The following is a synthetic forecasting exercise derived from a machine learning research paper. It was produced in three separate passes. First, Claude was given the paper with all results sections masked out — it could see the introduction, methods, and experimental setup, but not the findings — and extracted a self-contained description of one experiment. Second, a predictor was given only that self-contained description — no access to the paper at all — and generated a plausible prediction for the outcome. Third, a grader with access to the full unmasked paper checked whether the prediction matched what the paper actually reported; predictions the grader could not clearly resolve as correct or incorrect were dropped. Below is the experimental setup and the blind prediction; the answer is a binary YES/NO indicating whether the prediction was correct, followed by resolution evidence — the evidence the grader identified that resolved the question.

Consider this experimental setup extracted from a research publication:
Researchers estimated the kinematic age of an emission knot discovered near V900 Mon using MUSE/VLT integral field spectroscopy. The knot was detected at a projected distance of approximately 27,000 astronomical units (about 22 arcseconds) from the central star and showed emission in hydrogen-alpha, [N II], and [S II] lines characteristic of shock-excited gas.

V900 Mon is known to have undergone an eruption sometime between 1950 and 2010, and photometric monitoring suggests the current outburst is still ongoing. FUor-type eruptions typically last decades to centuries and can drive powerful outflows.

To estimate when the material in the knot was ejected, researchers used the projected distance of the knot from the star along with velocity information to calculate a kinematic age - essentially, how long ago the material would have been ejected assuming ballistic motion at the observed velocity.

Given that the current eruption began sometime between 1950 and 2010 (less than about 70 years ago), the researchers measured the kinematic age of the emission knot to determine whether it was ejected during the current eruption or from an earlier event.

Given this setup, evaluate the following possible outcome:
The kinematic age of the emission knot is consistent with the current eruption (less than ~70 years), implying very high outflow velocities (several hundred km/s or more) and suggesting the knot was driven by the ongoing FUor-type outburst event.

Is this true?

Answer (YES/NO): NO